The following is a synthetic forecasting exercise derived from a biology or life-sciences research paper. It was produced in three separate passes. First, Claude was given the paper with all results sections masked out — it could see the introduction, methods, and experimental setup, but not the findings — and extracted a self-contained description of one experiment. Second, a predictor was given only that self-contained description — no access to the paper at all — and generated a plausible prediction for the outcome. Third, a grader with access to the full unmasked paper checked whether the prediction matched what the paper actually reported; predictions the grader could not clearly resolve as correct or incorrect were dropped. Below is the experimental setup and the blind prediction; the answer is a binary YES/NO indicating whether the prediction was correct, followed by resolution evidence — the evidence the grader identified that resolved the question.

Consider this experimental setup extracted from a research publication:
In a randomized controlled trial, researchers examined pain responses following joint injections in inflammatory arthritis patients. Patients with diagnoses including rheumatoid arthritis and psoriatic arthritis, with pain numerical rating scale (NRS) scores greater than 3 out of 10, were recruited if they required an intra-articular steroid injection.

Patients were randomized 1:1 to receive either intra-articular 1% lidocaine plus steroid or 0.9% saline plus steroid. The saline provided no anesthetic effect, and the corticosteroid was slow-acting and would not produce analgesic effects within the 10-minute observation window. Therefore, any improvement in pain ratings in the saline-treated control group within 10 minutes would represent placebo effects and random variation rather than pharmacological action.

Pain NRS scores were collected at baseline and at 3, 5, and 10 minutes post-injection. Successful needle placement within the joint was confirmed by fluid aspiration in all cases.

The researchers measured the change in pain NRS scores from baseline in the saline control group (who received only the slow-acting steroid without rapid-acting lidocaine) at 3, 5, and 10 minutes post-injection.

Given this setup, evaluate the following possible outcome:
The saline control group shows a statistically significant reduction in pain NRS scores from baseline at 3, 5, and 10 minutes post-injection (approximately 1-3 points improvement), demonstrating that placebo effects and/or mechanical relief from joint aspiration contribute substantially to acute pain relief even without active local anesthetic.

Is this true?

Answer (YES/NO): NO